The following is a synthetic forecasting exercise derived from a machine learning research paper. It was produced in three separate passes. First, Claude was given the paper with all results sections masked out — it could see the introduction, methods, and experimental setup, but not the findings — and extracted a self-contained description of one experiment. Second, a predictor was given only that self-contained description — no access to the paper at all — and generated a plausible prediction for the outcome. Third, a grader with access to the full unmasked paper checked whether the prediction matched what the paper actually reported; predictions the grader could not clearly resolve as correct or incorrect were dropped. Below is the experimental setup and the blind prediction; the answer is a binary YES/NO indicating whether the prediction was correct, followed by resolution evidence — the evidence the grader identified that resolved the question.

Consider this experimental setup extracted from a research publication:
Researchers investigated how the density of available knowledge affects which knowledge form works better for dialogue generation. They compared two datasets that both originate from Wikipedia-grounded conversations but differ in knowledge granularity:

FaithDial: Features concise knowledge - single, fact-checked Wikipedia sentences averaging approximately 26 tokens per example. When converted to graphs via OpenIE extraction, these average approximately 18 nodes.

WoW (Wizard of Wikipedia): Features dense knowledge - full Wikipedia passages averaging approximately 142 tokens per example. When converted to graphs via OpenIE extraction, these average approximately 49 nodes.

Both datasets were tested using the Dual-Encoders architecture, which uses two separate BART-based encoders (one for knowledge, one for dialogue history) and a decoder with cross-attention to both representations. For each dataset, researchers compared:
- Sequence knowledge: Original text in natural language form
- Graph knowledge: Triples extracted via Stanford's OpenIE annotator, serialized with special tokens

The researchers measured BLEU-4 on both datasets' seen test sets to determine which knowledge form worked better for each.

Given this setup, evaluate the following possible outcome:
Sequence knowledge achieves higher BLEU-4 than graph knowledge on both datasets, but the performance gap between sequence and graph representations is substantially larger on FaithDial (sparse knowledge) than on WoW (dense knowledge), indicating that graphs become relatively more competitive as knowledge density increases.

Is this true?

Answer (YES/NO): NO